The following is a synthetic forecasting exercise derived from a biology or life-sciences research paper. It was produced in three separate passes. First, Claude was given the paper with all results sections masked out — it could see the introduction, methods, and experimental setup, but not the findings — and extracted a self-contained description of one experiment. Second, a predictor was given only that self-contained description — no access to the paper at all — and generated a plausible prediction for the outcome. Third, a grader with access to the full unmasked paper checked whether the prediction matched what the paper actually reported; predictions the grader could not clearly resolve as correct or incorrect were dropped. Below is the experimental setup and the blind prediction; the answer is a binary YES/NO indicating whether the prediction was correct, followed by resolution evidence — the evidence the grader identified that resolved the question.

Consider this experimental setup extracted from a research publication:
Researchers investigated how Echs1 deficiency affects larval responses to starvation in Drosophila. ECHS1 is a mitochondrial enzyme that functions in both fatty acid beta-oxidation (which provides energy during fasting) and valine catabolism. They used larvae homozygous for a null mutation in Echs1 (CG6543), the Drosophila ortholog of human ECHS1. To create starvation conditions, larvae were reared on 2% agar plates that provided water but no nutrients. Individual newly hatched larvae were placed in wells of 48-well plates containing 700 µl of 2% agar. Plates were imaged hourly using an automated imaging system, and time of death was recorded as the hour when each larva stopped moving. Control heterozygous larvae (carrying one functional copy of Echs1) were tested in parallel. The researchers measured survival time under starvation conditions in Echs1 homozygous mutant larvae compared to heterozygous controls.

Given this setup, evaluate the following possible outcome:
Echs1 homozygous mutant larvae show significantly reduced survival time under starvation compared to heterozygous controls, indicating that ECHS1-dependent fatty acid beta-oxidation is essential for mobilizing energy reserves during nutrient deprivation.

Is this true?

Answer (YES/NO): NO